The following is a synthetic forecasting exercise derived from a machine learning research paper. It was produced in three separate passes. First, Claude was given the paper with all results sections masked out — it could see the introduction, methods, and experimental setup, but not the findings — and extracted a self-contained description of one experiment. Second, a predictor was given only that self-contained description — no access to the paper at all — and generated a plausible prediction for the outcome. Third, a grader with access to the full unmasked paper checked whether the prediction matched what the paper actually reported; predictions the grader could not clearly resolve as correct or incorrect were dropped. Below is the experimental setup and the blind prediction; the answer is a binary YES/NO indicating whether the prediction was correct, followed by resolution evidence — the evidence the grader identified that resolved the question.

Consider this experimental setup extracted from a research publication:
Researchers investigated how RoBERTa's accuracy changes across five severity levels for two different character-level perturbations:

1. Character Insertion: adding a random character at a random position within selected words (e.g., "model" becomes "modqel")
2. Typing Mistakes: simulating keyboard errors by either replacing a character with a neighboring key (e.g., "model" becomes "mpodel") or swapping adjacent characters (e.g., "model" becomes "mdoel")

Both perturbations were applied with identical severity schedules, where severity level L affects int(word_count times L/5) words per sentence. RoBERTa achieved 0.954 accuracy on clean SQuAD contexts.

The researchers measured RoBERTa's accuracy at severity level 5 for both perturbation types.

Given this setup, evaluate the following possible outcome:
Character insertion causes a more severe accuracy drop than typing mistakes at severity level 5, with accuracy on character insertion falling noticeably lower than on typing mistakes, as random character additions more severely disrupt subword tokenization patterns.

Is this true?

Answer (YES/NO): NO